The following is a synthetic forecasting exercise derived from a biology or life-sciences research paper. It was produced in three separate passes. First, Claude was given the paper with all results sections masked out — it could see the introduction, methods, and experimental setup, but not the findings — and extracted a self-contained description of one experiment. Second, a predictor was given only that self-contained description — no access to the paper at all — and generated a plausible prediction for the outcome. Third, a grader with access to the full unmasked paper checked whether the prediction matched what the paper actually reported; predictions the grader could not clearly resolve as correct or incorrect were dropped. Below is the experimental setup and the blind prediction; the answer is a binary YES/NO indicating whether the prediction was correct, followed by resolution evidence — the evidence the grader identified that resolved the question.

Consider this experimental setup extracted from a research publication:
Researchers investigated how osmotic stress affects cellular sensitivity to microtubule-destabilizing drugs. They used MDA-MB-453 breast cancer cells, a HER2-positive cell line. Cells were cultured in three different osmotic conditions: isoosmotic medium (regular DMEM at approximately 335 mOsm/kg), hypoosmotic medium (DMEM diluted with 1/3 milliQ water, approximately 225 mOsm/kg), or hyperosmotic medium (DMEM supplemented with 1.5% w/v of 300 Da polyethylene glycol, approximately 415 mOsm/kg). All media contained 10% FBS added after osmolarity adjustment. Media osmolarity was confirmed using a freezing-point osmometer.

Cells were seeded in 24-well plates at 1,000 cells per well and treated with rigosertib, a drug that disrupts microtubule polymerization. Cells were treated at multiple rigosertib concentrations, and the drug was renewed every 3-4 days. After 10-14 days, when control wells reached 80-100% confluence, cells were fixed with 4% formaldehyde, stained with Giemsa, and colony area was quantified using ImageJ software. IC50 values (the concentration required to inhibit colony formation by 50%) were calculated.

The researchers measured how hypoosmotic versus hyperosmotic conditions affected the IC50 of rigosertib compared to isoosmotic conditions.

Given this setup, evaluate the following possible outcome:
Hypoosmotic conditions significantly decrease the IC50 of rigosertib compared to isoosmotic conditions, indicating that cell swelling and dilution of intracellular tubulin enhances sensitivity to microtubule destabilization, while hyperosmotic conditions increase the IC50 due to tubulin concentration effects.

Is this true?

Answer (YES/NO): YES